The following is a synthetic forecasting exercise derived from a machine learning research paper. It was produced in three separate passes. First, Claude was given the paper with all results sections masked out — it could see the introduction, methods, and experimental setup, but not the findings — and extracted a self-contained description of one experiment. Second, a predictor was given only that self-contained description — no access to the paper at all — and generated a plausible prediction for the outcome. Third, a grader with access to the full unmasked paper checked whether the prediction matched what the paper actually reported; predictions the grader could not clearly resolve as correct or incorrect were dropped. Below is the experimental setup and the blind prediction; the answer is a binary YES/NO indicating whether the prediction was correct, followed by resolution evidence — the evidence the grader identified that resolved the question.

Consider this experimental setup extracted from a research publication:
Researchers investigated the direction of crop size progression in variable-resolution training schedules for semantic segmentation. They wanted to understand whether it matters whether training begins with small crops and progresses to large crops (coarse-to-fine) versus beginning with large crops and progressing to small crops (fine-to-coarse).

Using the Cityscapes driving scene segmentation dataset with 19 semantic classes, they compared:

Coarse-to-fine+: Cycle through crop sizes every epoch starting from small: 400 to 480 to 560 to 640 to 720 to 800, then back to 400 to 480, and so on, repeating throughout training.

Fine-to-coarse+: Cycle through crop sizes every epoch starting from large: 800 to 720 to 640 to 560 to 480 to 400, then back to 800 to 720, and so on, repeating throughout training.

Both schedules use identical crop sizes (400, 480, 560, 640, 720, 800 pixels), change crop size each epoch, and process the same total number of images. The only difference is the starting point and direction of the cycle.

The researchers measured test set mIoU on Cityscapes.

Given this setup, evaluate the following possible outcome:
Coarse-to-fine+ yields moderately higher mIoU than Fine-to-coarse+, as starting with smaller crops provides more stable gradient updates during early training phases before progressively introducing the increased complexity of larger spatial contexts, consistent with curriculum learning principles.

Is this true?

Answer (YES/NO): NO